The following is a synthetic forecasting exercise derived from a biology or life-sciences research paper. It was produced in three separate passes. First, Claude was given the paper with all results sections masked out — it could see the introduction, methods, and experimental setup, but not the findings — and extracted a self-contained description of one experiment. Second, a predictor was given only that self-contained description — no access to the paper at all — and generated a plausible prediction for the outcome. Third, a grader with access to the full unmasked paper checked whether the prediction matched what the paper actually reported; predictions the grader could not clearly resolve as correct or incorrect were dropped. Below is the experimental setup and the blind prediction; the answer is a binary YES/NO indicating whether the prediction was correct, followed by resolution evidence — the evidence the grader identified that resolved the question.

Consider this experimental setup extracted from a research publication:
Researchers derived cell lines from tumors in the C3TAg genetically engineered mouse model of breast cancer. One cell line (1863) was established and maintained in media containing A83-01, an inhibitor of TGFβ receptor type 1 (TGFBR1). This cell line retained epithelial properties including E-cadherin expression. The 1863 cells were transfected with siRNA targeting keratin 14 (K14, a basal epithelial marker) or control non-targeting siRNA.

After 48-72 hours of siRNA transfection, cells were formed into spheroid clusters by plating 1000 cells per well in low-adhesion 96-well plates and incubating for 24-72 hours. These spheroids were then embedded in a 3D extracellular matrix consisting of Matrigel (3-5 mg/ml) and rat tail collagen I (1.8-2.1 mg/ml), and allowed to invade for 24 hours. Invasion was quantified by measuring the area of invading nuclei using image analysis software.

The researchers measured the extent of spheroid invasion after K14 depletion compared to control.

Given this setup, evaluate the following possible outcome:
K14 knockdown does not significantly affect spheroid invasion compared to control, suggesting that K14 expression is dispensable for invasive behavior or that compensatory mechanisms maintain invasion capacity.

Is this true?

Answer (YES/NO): YES